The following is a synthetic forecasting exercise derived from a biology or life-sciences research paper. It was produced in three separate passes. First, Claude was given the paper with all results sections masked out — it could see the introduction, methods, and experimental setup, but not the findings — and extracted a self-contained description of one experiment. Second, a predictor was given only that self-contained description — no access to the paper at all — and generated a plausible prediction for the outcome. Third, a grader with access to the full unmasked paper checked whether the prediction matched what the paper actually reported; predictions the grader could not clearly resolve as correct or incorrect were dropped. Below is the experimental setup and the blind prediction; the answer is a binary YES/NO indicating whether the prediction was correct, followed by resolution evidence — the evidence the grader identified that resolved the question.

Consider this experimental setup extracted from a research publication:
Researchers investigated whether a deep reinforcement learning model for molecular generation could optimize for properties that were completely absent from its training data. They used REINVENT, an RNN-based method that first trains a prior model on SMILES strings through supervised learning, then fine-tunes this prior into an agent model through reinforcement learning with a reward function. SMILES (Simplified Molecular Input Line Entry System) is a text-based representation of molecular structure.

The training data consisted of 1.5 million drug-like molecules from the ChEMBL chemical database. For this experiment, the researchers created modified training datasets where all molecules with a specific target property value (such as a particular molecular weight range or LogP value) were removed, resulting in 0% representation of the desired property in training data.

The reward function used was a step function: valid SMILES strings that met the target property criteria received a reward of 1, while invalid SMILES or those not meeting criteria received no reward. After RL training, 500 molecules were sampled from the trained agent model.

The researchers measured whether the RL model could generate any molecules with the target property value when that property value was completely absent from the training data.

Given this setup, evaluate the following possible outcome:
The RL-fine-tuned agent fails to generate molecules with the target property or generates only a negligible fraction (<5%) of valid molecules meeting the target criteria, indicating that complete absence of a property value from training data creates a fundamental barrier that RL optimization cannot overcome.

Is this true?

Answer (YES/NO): NO